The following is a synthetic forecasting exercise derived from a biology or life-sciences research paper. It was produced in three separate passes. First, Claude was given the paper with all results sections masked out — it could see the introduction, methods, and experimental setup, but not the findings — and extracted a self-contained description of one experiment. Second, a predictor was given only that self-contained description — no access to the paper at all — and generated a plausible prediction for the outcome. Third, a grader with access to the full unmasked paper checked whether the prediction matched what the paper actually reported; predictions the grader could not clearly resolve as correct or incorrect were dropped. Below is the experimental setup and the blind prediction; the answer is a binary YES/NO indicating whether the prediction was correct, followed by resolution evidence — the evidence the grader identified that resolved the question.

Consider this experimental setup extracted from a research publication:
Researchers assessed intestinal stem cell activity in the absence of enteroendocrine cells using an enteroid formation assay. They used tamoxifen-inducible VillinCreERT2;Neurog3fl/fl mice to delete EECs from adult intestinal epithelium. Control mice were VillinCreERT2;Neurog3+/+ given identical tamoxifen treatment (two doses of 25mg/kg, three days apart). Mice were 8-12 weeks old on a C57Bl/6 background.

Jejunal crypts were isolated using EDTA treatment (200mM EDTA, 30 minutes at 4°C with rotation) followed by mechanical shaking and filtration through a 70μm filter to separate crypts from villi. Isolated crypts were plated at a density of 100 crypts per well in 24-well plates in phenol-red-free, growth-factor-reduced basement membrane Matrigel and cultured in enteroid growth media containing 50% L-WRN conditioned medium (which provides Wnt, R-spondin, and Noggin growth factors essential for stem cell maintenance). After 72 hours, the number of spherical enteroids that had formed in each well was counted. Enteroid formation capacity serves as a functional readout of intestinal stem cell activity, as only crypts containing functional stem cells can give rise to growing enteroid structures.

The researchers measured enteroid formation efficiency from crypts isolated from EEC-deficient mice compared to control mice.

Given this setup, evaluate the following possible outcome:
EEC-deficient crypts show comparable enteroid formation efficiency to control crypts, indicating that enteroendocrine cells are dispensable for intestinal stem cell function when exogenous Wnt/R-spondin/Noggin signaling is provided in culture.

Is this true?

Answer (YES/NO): NO